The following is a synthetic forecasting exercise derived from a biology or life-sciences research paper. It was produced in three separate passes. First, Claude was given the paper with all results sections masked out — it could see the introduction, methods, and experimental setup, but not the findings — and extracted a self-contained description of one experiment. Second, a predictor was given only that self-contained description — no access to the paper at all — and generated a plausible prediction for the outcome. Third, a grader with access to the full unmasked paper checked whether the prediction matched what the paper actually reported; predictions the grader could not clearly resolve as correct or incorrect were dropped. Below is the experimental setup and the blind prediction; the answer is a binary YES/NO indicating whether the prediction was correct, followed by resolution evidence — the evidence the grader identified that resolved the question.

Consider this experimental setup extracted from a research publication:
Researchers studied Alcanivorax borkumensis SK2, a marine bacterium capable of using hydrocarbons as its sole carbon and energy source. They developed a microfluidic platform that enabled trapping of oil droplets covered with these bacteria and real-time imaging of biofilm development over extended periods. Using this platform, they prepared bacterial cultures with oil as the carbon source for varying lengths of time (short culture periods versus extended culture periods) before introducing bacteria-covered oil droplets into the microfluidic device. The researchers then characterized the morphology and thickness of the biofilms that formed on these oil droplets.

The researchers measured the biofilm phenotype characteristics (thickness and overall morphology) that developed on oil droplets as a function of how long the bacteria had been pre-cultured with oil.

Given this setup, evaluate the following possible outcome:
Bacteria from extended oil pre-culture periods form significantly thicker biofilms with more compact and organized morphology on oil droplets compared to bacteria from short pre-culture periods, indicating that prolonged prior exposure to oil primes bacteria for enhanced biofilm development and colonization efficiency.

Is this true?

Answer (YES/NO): NO